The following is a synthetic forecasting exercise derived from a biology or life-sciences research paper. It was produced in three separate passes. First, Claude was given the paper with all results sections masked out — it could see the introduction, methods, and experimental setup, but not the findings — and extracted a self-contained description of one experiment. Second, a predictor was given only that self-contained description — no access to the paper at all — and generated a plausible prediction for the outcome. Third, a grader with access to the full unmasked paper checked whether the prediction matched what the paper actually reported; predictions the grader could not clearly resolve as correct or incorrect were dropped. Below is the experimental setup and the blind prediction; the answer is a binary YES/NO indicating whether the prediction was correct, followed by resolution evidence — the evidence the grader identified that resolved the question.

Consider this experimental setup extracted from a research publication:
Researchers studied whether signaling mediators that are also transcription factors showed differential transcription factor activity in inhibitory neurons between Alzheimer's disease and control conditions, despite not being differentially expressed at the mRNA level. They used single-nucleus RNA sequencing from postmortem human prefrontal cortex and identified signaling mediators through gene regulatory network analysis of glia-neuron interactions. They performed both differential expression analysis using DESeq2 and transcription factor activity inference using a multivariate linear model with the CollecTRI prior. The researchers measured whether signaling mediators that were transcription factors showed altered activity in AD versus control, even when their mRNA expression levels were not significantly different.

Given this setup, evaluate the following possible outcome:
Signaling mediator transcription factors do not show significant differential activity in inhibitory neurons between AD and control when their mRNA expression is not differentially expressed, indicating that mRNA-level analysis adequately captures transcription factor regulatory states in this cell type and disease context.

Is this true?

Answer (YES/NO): NO